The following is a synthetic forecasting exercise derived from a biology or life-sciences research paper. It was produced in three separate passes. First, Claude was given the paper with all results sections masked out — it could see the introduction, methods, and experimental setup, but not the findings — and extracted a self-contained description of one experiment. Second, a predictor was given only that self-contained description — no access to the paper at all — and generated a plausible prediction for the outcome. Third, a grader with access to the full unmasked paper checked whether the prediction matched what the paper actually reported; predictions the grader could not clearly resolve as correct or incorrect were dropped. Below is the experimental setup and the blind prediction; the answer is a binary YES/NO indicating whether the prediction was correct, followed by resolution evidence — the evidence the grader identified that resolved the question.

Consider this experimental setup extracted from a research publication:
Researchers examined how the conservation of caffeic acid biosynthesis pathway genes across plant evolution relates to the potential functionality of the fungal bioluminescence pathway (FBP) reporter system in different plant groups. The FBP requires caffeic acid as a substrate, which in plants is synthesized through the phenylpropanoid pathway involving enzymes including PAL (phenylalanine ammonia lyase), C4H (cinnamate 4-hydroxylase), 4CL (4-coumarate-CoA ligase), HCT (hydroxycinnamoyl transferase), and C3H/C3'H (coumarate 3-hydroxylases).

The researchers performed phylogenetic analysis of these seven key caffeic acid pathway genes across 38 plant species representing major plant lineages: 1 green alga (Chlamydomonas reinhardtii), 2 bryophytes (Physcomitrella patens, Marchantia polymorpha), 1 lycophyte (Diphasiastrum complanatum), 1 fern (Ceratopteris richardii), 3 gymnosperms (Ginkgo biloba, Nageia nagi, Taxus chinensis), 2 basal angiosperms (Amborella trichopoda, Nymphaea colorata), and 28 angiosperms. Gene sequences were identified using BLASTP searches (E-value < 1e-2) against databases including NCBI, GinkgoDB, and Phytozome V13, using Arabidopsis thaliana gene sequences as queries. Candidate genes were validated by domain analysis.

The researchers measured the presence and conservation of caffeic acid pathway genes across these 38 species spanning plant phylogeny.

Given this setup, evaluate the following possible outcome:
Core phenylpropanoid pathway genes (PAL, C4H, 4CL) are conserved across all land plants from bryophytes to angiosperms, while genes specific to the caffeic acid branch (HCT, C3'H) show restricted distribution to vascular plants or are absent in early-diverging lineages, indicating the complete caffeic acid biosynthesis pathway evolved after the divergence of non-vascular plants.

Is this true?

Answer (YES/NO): NO